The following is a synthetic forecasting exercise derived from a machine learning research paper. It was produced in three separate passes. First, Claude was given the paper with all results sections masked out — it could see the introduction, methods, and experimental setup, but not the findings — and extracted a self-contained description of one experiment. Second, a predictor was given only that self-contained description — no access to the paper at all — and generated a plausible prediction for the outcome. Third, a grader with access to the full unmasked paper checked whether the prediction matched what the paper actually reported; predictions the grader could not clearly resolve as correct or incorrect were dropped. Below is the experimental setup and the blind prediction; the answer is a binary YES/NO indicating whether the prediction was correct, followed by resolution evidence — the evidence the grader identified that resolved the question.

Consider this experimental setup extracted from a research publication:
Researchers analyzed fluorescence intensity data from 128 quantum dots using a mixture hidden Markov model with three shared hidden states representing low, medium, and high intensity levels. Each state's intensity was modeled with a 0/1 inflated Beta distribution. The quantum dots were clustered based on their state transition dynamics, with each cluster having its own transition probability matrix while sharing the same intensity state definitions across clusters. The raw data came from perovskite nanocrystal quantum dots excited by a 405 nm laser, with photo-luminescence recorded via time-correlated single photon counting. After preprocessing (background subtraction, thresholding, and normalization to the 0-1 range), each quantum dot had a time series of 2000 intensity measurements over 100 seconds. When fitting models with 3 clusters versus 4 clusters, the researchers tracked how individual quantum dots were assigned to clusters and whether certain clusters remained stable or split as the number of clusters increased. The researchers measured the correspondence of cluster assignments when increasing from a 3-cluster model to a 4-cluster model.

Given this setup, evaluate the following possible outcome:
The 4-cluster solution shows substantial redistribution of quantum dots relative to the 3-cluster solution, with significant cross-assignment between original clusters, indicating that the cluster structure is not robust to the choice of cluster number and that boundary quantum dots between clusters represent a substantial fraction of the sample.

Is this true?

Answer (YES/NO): NO